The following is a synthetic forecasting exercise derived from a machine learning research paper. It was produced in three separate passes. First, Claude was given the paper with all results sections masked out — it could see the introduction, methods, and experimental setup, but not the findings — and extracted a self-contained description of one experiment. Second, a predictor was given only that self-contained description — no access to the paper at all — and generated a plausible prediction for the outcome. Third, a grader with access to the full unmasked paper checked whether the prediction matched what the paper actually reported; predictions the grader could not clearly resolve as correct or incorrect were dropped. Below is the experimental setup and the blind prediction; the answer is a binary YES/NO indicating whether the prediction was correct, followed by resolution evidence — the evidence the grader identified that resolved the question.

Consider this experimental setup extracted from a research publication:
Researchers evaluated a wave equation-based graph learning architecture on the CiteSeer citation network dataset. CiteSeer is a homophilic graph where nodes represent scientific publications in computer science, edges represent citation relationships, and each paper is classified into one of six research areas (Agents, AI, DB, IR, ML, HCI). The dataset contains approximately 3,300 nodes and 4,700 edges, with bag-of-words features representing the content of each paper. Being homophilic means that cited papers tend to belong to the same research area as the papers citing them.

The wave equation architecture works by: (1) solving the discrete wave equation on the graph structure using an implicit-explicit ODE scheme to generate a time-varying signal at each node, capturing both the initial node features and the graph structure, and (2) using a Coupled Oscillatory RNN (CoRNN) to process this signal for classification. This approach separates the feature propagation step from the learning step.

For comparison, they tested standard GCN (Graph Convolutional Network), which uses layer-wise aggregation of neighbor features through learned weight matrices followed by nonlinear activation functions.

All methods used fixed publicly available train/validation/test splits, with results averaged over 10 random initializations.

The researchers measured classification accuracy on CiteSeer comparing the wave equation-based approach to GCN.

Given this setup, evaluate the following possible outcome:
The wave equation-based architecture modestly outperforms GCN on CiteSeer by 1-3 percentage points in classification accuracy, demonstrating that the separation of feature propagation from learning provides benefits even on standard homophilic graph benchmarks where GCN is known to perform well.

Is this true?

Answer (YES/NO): NO